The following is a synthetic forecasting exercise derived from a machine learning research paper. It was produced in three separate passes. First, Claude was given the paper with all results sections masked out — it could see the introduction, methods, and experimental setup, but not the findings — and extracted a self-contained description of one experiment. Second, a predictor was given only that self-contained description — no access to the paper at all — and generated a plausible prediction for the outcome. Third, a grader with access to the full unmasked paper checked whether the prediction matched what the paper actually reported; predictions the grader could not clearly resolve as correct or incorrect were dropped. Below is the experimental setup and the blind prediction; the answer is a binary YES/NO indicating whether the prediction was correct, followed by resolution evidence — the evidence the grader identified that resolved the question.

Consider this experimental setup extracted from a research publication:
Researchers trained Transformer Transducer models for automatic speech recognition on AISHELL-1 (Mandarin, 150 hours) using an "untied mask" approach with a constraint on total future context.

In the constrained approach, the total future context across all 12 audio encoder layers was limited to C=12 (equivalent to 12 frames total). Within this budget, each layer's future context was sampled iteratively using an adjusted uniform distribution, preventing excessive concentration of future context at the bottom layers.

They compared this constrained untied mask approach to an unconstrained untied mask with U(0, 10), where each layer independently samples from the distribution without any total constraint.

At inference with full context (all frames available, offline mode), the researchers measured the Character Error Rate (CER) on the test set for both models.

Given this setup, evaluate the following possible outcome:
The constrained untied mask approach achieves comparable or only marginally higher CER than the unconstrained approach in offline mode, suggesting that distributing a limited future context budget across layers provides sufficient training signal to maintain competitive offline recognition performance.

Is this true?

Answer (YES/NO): NO